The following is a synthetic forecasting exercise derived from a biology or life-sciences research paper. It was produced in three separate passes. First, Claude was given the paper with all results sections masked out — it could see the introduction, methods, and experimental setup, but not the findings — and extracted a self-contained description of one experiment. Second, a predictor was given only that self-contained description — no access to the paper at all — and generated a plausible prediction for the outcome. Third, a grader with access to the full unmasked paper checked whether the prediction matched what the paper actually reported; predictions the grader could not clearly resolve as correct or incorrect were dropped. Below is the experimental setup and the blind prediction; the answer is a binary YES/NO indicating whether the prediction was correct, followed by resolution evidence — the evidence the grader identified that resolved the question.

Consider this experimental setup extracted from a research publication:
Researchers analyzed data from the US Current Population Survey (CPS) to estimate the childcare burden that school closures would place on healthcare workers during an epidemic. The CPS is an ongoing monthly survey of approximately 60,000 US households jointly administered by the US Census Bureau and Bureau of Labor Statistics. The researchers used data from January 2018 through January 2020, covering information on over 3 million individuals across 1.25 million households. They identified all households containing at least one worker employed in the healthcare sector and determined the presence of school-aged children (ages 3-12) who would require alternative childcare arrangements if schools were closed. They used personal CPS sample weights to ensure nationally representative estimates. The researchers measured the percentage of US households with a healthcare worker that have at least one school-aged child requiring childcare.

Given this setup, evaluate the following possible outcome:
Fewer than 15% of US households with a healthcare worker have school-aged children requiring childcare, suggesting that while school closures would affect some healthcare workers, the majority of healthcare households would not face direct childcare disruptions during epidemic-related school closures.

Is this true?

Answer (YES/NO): NO